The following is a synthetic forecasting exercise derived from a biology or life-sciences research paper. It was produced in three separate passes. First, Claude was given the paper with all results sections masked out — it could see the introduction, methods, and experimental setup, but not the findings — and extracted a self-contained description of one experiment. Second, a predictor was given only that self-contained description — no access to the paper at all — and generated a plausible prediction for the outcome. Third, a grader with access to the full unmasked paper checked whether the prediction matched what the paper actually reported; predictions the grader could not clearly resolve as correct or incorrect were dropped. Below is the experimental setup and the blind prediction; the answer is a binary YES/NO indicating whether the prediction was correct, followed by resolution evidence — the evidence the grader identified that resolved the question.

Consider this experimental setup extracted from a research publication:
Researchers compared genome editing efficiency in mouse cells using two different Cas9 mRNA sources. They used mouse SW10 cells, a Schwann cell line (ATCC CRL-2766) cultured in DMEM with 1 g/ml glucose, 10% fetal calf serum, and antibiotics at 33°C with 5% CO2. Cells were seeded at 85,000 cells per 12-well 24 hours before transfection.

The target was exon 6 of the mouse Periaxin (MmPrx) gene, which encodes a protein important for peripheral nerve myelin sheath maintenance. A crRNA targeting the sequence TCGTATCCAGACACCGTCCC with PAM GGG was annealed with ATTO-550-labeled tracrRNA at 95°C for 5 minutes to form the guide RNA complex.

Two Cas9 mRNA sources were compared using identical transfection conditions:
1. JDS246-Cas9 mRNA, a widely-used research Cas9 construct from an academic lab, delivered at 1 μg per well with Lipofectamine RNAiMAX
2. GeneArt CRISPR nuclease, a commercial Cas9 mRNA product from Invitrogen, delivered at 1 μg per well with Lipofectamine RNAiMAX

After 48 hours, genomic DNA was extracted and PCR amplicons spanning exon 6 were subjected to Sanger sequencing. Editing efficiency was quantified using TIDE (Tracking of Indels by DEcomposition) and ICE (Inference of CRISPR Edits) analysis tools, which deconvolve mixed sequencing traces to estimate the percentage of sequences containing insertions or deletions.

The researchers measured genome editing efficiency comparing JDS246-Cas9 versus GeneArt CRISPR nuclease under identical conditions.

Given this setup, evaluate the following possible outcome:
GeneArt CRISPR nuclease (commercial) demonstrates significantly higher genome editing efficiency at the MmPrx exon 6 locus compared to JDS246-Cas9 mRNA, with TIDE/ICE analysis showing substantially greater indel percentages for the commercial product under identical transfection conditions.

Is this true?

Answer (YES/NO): NO